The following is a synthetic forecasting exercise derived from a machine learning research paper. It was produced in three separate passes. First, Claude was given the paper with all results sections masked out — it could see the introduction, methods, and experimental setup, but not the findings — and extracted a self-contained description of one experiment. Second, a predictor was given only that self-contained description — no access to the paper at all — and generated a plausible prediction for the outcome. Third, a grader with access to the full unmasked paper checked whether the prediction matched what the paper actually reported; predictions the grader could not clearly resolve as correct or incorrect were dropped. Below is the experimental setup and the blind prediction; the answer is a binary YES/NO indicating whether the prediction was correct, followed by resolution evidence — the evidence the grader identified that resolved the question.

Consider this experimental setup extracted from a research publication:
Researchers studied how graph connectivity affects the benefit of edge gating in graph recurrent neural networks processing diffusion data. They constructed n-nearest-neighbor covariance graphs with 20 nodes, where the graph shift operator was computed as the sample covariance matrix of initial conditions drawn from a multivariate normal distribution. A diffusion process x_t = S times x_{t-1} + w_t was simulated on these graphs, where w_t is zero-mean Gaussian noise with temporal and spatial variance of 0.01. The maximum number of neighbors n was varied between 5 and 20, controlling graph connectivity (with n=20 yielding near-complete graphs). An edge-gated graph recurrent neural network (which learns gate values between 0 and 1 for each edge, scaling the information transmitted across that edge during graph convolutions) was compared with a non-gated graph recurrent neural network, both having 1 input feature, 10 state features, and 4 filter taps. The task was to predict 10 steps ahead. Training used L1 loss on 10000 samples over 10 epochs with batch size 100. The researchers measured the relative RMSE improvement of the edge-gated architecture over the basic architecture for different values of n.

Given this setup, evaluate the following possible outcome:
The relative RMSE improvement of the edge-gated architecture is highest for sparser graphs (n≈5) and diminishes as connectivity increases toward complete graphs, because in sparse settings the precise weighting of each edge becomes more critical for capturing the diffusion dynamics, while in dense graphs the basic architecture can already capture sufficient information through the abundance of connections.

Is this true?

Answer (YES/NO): NO